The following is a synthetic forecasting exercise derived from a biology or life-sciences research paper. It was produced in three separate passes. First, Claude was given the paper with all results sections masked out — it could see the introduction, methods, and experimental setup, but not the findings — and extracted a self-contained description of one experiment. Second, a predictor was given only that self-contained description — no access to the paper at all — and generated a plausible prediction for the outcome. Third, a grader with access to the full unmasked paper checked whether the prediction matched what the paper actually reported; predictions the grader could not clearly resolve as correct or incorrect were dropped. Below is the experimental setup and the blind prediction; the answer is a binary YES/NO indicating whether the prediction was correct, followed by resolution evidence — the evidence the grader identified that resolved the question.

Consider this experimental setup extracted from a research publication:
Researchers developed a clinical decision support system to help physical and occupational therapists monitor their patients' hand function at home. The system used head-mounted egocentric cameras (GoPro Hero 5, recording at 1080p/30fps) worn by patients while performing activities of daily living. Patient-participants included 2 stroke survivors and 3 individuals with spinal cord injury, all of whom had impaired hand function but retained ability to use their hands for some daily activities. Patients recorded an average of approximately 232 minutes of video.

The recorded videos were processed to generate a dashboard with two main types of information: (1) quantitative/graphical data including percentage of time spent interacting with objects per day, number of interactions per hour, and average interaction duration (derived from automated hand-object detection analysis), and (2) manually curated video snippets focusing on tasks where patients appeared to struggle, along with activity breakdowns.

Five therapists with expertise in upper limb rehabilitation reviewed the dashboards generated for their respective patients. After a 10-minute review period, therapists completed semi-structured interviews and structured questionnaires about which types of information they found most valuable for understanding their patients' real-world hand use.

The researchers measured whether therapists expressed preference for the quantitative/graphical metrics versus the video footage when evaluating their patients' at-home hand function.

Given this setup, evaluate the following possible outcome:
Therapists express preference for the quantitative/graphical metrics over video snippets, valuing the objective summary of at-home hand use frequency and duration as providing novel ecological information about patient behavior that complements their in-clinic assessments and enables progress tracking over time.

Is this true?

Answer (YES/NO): NO